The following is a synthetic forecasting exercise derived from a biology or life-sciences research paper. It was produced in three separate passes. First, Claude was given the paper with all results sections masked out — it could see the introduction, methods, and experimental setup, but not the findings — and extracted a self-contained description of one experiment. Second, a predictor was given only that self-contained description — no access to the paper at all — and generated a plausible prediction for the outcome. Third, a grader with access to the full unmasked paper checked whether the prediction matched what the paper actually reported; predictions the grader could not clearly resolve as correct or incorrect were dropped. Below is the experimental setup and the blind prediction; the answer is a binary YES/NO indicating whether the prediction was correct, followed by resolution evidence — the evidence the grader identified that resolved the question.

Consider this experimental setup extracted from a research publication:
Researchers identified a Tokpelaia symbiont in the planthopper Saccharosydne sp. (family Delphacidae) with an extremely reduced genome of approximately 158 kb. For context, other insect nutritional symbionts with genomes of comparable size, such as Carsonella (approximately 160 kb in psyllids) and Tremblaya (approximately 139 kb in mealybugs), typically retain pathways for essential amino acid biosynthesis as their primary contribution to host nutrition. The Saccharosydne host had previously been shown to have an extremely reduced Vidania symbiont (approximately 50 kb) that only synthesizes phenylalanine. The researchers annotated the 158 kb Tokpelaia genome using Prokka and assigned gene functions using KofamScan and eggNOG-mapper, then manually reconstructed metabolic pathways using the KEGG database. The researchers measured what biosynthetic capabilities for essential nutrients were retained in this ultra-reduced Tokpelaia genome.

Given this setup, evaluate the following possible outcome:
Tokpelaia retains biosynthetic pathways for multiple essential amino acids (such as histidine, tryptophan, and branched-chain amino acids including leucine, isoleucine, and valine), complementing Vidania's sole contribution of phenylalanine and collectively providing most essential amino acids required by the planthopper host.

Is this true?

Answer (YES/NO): NO